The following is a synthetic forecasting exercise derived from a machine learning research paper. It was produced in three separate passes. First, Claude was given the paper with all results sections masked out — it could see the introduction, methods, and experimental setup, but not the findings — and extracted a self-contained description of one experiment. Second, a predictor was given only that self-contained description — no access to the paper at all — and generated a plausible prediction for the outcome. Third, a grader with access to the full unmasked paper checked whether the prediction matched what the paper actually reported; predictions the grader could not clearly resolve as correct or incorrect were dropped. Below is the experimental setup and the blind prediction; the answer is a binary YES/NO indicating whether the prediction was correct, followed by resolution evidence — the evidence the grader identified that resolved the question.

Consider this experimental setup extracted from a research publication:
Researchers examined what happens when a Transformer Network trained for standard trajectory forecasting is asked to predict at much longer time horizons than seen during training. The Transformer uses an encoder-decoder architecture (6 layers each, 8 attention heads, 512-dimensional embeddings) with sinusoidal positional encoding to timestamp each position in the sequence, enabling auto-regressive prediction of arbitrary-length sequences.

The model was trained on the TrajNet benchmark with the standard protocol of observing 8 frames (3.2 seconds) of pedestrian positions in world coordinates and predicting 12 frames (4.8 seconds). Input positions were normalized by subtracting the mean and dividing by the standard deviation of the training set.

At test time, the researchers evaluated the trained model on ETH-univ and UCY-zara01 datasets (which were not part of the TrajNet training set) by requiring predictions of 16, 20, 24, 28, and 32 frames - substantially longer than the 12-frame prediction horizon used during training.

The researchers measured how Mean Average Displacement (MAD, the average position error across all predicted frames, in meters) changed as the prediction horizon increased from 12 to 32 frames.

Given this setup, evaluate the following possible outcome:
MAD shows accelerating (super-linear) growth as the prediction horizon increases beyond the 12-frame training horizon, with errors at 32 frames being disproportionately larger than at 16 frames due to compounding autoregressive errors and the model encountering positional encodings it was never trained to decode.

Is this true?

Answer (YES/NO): NO